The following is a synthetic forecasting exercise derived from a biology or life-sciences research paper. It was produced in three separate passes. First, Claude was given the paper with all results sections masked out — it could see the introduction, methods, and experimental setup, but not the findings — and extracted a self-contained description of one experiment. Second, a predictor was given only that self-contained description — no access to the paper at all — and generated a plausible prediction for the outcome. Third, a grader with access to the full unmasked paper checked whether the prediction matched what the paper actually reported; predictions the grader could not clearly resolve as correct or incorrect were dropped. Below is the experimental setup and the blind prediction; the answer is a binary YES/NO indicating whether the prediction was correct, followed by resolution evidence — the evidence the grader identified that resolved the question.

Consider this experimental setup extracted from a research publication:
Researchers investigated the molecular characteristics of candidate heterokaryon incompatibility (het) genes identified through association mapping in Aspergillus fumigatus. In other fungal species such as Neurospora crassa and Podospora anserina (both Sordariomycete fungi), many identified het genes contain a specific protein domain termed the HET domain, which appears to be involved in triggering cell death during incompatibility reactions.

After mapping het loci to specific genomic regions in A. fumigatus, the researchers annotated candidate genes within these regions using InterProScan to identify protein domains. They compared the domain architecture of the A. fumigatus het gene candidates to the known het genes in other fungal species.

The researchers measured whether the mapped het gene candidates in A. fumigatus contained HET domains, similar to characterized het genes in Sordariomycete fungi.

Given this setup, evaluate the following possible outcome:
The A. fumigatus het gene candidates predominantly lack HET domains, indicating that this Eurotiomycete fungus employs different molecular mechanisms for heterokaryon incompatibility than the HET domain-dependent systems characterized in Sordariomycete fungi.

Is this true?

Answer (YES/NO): YES